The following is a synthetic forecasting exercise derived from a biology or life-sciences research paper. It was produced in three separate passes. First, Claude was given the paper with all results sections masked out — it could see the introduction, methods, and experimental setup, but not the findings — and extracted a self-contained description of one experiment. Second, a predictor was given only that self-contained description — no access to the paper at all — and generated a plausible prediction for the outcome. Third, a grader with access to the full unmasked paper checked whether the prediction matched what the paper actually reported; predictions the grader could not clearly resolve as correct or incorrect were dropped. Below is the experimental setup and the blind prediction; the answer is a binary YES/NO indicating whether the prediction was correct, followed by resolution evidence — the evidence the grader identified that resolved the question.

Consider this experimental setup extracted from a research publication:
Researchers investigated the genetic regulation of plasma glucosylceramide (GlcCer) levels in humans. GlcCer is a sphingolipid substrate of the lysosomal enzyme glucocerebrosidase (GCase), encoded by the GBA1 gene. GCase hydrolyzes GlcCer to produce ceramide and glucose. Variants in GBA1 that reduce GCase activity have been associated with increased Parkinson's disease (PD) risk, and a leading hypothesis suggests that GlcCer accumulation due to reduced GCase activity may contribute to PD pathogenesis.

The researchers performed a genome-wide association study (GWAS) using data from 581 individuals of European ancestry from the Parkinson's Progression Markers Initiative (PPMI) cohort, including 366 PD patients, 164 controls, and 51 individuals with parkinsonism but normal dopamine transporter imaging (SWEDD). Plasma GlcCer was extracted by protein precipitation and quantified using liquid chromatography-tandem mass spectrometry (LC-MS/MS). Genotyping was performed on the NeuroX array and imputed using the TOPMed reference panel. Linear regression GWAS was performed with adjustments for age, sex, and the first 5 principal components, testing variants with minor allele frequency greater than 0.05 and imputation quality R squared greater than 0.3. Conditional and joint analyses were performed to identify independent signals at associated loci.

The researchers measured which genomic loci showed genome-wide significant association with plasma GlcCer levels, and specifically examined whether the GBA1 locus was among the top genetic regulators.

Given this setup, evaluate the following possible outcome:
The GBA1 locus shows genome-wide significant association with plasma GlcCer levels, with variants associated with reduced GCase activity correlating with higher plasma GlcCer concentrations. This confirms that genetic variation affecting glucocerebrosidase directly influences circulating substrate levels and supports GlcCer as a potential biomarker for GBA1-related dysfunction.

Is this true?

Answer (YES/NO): NO